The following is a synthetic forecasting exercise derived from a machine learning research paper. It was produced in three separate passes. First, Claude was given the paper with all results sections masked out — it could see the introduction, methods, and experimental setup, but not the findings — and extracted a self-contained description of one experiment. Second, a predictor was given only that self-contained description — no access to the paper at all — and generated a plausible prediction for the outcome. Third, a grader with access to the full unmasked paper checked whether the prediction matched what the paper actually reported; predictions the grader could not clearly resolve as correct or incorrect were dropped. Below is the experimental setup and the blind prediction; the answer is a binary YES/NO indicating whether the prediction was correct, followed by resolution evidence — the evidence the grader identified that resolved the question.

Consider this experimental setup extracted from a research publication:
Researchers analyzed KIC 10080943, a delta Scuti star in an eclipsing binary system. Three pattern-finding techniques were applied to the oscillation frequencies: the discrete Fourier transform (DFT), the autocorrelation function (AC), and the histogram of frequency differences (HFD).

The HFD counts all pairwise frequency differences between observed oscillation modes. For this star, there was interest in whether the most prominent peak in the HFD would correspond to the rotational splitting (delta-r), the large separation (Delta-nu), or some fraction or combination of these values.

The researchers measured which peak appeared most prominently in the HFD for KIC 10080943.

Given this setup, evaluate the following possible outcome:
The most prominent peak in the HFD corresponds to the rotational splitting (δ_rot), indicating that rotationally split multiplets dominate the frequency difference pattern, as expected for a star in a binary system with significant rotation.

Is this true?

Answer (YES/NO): NO